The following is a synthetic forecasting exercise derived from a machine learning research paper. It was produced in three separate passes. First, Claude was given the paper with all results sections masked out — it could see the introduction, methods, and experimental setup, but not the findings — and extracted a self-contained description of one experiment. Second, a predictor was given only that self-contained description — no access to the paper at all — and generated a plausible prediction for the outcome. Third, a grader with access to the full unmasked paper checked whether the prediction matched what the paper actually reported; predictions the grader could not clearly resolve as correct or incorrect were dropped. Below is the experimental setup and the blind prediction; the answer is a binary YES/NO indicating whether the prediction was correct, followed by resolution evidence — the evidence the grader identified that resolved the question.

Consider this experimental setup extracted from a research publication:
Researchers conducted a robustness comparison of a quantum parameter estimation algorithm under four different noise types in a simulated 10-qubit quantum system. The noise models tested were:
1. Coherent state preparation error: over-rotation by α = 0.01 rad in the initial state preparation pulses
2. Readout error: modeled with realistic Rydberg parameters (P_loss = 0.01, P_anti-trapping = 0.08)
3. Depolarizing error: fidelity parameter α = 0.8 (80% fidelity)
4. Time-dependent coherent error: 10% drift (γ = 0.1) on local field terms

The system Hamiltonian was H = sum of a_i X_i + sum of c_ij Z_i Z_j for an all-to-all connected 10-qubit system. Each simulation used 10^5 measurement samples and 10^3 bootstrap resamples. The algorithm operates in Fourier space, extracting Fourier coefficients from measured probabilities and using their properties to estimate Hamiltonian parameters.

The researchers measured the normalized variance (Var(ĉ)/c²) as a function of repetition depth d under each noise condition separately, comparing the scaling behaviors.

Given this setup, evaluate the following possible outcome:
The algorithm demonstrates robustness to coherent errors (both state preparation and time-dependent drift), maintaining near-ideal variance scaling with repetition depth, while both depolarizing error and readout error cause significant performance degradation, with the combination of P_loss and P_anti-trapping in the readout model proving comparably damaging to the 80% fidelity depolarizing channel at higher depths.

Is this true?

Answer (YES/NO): NO